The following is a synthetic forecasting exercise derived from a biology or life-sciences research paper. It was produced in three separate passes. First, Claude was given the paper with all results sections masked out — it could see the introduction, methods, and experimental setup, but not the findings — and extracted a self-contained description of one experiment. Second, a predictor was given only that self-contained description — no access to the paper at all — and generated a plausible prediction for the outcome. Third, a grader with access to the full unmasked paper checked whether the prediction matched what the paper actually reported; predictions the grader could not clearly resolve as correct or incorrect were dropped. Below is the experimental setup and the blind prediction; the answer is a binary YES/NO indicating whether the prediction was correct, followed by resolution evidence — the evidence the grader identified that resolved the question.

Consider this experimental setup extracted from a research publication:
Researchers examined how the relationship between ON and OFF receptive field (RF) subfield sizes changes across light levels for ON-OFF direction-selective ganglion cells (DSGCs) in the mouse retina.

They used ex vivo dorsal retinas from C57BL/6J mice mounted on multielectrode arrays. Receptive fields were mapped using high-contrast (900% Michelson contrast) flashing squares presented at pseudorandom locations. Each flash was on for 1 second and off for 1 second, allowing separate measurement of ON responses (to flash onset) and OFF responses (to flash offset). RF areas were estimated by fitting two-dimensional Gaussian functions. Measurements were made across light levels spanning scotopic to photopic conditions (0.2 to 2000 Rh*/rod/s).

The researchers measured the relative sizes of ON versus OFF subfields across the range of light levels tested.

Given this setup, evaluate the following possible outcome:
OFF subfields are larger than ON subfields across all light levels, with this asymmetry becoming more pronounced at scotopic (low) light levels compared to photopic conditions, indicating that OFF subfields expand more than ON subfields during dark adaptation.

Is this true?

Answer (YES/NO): NO